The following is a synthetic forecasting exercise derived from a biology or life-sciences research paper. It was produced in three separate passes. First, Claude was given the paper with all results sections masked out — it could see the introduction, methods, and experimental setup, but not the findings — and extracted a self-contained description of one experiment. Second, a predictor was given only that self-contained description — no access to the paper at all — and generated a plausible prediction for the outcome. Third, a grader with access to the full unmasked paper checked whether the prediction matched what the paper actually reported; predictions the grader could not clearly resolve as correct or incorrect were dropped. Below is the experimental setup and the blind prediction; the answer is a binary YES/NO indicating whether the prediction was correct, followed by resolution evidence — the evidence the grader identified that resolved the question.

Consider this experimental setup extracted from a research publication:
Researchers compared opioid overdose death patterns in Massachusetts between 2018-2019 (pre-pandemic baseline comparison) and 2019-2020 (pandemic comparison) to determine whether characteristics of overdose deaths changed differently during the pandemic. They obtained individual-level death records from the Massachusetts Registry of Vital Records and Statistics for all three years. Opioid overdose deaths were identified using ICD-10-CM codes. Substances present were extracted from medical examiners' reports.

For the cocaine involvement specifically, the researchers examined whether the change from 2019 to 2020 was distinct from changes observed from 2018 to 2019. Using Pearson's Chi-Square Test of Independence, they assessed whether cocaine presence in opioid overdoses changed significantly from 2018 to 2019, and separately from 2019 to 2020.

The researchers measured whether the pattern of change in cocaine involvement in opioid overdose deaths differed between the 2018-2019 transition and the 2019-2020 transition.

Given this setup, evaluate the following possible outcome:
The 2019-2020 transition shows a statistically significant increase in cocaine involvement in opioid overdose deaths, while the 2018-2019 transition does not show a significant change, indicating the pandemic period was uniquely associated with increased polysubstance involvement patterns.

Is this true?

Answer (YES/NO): YES